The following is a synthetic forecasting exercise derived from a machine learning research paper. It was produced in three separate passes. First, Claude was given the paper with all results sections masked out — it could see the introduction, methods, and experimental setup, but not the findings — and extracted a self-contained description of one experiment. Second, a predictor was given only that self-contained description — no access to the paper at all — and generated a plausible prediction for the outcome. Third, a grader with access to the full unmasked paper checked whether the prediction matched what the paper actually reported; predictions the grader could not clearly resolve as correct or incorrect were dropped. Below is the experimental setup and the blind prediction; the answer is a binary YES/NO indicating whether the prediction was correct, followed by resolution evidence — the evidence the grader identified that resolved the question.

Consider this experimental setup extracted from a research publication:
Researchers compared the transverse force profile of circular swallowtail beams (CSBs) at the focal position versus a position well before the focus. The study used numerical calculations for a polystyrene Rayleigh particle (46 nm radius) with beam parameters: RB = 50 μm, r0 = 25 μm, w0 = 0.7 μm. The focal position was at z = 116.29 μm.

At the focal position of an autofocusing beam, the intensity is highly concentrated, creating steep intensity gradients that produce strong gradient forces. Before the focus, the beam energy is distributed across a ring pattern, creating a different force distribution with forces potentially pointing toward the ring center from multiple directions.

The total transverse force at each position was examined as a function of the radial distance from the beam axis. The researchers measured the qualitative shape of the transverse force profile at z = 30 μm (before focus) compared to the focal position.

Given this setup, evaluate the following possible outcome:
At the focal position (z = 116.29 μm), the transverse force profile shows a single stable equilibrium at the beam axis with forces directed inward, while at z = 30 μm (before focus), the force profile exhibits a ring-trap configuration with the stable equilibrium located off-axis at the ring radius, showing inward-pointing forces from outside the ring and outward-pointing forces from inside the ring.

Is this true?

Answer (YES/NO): NO